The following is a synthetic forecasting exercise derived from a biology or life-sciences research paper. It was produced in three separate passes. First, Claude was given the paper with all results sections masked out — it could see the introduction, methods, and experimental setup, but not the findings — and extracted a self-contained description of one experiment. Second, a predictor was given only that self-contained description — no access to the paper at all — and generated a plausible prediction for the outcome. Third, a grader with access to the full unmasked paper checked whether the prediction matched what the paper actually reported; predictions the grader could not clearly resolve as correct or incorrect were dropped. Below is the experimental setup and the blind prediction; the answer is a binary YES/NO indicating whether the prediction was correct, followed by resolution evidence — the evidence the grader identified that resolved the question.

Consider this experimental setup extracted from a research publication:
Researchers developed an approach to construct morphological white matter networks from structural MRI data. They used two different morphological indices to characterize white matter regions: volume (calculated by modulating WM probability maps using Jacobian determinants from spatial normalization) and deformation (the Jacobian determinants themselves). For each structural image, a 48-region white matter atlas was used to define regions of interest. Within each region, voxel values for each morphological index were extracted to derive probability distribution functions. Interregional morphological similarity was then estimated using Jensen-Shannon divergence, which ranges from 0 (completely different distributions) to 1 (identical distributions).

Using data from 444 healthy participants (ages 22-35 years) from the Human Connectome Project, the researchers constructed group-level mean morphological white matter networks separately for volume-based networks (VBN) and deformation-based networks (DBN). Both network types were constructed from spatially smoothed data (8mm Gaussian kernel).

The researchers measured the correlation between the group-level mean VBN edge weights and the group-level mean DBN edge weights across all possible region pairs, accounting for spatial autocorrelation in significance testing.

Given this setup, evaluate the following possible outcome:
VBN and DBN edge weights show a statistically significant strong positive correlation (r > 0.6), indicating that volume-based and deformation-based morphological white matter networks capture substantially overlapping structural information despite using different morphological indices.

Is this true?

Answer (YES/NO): NO